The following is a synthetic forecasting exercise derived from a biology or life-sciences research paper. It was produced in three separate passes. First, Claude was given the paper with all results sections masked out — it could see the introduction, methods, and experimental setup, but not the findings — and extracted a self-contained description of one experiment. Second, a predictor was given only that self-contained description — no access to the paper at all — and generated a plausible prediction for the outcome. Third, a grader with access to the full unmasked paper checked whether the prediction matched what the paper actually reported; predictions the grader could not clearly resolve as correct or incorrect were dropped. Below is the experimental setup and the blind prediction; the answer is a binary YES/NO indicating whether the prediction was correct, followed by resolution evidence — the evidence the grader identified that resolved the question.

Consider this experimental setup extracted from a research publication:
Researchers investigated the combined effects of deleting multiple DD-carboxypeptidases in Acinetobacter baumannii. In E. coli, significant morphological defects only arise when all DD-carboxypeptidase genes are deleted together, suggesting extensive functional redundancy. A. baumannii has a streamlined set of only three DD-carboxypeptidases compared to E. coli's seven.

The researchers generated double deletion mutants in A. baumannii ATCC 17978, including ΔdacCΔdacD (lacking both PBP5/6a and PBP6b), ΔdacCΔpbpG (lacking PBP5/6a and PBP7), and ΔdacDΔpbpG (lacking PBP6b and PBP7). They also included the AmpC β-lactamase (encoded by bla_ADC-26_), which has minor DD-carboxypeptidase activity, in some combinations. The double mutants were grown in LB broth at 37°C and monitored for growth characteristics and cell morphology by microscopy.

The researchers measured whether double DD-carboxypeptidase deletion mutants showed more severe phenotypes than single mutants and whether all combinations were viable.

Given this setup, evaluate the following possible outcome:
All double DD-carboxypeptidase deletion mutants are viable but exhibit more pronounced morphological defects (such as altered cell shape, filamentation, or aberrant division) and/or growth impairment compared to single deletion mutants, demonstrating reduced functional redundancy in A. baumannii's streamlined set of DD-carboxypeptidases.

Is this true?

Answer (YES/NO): NO